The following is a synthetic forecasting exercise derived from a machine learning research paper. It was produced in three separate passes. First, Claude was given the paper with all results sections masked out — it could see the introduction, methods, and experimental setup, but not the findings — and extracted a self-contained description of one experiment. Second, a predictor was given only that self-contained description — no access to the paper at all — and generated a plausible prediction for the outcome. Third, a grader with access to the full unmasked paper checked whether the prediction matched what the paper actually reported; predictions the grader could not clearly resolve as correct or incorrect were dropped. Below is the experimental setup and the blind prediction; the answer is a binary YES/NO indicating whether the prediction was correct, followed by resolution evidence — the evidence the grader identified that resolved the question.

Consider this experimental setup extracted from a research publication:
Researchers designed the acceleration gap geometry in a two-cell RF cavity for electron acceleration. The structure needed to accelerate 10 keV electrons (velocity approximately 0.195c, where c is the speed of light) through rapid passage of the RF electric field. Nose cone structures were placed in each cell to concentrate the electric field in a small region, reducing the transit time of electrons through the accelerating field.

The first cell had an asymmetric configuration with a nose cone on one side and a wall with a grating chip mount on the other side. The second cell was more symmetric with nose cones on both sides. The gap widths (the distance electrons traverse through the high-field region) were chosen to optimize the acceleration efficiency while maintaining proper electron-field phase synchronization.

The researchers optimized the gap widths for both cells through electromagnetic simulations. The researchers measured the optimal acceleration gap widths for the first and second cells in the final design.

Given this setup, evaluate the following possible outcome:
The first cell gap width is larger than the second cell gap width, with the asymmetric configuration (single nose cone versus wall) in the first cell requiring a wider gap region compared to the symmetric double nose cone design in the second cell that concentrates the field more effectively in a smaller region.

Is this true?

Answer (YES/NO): YES